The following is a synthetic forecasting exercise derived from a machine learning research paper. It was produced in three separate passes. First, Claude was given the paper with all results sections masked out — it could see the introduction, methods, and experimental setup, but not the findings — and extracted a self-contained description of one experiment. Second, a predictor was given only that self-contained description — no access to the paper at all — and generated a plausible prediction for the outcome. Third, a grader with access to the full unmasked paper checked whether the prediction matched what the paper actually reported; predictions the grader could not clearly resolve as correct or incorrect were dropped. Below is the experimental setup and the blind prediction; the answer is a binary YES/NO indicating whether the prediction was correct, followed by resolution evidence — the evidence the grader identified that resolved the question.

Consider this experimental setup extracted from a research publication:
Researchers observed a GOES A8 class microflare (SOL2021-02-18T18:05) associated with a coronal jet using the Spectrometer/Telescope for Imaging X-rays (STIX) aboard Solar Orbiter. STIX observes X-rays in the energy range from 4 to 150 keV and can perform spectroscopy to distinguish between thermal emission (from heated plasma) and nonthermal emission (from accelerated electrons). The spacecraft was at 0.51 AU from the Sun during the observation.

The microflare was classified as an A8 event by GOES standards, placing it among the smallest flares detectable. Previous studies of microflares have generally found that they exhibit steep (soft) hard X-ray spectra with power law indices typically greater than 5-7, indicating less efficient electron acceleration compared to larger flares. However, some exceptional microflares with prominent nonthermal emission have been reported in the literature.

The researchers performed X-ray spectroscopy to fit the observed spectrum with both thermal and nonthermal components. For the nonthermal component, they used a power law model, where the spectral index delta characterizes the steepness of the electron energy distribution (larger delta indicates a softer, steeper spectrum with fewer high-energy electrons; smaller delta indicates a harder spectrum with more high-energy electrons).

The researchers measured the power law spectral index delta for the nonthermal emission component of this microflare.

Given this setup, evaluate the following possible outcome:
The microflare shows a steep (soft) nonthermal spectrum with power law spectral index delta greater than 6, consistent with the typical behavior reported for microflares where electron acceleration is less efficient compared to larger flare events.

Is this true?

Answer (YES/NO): NO